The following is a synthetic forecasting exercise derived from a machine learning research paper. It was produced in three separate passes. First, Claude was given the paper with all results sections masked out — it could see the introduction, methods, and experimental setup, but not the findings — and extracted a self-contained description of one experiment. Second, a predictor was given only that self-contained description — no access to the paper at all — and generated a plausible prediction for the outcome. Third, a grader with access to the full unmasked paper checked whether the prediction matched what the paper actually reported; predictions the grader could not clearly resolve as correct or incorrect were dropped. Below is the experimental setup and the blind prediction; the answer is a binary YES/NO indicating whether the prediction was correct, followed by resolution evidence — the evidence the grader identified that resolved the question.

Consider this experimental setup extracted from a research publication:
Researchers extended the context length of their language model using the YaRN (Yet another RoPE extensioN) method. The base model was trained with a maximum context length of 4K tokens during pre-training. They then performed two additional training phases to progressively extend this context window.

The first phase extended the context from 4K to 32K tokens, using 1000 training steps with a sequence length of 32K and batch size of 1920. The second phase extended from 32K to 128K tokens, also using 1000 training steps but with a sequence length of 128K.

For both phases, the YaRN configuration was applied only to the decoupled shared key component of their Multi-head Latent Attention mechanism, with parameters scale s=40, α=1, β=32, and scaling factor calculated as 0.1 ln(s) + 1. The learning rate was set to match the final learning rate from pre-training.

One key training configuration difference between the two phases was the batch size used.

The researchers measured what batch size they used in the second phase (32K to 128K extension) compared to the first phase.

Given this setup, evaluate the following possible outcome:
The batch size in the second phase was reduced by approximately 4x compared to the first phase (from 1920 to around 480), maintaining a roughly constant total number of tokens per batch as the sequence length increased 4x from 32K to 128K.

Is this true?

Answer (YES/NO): YES